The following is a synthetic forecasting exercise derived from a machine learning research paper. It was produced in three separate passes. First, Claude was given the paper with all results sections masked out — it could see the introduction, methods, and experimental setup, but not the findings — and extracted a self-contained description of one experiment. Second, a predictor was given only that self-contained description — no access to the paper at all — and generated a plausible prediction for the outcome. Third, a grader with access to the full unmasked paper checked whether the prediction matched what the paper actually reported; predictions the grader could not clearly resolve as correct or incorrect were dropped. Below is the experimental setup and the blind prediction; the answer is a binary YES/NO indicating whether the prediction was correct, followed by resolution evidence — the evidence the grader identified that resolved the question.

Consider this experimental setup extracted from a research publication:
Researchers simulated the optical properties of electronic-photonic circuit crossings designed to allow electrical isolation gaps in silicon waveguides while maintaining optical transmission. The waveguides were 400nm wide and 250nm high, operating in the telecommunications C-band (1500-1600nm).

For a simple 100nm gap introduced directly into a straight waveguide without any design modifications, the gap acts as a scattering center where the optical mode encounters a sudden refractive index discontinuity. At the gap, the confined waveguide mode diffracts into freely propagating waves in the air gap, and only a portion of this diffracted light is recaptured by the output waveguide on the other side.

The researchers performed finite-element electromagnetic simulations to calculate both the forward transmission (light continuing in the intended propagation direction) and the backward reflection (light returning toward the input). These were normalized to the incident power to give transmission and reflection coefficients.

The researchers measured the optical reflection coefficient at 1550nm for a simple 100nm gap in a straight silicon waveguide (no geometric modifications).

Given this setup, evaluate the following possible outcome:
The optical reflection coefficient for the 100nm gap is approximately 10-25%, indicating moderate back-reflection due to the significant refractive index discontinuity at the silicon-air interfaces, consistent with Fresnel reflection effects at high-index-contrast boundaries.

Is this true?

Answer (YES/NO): NO